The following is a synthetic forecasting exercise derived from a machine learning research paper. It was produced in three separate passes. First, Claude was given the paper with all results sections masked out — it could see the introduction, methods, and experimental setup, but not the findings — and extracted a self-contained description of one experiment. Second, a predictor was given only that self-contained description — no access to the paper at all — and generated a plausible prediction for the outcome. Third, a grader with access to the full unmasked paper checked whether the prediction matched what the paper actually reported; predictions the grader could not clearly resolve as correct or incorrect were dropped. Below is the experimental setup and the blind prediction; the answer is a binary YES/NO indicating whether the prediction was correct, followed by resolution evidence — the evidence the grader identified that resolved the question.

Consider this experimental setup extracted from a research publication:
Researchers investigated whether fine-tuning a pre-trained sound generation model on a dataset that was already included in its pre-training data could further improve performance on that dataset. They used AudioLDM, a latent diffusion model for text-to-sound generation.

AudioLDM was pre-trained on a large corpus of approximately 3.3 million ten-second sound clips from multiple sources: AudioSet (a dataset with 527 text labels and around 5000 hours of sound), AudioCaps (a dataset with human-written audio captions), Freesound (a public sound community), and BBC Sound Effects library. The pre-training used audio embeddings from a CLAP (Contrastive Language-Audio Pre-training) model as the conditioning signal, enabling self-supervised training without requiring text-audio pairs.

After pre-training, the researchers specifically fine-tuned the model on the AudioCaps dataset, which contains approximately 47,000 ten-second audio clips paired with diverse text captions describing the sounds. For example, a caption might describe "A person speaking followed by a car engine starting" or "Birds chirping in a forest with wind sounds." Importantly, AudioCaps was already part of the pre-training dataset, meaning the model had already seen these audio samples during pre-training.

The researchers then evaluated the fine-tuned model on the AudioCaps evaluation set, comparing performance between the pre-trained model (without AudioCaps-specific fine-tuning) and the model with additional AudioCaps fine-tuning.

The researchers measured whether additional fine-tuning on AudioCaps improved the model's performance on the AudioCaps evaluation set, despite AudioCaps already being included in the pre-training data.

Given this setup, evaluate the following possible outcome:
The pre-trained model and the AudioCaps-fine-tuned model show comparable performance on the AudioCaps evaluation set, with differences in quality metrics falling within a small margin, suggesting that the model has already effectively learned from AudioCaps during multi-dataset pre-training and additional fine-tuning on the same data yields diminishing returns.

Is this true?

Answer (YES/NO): NO